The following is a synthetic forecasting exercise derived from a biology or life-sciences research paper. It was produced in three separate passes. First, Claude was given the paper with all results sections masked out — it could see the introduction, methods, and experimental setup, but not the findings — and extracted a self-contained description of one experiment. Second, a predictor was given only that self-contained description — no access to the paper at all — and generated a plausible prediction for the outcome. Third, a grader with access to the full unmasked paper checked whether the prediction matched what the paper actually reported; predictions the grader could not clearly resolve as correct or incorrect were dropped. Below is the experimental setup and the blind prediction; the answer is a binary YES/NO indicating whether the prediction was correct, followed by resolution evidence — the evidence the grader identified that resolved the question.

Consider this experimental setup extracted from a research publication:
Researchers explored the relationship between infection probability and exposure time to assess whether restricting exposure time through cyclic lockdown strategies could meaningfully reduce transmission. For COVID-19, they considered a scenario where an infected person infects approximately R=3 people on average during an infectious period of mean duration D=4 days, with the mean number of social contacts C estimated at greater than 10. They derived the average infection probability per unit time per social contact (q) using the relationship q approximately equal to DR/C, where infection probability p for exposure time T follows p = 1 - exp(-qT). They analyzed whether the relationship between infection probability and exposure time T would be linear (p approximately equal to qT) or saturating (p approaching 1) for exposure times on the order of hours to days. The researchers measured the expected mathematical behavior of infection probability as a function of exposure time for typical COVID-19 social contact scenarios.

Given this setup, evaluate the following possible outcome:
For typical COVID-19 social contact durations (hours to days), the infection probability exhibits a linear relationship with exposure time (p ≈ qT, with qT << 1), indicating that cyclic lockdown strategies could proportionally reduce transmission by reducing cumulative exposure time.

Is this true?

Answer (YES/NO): YES